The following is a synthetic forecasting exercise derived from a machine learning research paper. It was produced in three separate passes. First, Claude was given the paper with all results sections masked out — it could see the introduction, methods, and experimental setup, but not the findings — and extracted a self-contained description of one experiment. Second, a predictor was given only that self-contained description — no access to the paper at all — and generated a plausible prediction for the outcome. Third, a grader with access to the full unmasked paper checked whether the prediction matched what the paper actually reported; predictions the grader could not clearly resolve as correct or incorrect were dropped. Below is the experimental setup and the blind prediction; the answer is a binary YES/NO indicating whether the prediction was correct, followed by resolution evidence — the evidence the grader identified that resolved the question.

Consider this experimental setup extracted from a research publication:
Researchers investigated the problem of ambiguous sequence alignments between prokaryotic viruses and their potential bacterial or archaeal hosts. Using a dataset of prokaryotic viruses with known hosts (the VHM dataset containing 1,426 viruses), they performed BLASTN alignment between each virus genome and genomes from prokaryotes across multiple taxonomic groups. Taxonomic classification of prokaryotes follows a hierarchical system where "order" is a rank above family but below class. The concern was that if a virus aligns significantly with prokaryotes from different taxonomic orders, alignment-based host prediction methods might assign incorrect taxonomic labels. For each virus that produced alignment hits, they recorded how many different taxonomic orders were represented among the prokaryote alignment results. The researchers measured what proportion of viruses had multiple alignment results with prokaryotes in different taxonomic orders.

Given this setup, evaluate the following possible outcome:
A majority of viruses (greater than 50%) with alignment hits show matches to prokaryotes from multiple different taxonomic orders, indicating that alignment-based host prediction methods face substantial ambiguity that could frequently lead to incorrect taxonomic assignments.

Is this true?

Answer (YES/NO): NO